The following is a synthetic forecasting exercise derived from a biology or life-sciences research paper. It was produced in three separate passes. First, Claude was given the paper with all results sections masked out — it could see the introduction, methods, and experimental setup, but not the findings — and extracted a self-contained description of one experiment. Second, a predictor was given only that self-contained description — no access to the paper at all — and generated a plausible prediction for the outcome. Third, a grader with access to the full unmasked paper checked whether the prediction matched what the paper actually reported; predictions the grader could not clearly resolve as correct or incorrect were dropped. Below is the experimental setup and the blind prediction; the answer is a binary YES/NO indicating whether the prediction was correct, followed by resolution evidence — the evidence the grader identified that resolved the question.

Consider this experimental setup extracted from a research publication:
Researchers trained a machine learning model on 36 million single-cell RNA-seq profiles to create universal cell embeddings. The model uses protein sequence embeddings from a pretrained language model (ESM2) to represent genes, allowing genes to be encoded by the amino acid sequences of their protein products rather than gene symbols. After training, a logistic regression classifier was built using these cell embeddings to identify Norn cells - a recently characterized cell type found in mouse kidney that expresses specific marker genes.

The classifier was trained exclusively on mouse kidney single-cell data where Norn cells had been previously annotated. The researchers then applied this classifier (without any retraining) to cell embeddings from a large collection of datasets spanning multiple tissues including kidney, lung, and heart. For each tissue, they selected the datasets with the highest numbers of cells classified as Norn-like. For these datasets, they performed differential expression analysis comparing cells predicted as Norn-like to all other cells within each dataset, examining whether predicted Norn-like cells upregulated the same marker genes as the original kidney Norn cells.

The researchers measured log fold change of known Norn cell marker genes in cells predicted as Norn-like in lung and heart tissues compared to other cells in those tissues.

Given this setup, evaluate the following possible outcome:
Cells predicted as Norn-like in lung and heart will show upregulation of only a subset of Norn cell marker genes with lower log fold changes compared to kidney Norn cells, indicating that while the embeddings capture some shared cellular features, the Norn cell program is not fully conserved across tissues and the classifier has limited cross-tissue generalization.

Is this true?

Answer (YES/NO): NO